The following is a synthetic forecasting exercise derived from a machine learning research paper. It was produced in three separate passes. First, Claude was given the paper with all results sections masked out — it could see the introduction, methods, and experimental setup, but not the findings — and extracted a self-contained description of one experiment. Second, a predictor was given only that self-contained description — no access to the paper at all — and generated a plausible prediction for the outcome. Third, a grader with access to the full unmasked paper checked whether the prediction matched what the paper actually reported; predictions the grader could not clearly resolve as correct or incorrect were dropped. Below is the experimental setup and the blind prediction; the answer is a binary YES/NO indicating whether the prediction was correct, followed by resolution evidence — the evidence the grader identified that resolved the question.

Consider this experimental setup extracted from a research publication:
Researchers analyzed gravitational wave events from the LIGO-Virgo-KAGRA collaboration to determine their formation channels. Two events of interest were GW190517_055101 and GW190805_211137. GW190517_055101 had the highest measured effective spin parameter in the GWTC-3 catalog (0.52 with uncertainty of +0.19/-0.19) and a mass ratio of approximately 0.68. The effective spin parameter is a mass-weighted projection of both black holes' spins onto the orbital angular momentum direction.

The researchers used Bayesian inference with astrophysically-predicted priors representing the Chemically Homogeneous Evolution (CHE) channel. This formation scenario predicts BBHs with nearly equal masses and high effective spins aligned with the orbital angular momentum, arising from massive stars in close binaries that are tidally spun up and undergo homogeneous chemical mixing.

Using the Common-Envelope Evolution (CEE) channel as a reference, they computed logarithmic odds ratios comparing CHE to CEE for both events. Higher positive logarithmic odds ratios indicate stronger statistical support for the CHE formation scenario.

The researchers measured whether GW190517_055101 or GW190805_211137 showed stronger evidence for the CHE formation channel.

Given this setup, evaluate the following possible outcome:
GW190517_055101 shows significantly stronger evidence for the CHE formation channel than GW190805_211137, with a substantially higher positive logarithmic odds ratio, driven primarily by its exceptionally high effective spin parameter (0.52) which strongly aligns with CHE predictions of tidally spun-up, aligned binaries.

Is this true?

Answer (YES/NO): YES